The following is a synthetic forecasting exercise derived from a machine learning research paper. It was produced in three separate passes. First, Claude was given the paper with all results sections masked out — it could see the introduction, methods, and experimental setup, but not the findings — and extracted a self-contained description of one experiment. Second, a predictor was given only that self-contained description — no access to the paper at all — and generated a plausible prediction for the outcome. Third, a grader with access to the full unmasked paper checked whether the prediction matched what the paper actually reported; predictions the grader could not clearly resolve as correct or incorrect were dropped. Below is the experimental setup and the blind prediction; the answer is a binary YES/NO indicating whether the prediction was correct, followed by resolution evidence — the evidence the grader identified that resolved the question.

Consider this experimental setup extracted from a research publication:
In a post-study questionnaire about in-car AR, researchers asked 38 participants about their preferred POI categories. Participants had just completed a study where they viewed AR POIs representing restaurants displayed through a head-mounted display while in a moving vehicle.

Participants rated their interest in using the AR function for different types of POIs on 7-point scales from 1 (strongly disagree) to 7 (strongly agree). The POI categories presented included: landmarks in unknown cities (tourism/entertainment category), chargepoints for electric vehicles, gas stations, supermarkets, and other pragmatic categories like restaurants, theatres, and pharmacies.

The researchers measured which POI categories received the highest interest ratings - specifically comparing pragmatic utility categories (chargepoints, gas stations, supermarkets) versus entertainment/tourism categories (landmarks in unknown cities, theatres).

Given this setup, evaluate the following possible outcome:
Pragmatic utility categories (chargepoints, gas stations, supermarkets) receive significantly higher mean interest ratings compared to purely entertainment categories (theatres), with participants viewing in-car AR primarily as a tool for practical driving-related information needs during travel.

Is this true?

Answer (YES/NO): YES